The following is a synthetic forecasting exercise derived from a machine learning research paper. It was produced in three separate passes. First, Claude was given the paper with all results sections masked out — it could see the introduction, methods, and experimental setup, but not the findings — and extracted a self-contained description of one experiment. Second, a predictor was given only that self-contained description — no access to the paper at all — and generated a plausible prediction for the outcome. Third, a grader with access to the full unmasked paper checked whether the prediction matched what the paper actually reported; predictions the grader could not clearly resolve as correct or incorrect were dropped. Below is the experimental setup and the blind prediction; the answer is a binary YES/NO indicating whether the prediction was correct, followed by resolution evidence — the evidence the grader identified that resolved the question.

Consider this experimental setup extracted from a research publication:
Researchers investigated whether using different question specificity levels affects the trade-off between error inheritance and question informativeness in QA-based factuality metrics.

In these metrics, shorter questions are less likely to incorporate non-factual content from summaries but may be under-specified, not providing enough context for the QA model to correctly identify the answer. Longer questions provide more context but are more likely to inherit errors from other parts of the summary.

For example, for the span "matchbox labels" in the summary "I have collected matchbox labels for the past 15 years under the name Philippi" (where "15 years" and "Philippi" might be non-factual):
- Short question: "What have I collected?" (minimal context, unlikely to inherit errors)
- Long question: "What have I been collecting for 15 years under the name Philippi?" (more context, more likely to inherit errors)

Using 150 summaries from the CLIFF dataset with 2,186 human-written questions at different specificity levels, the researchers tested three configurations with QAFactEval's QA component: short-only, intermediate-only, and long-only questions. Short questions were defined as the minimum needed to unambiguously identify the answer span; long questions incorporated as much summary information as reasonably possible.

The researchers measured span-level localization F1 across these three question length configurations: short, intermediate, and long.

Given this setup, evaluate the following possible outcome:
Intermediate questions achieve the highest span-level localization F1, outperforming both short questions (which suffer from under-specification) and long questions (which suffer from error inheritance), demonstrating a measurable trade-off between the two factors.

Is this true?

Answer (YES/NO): NO